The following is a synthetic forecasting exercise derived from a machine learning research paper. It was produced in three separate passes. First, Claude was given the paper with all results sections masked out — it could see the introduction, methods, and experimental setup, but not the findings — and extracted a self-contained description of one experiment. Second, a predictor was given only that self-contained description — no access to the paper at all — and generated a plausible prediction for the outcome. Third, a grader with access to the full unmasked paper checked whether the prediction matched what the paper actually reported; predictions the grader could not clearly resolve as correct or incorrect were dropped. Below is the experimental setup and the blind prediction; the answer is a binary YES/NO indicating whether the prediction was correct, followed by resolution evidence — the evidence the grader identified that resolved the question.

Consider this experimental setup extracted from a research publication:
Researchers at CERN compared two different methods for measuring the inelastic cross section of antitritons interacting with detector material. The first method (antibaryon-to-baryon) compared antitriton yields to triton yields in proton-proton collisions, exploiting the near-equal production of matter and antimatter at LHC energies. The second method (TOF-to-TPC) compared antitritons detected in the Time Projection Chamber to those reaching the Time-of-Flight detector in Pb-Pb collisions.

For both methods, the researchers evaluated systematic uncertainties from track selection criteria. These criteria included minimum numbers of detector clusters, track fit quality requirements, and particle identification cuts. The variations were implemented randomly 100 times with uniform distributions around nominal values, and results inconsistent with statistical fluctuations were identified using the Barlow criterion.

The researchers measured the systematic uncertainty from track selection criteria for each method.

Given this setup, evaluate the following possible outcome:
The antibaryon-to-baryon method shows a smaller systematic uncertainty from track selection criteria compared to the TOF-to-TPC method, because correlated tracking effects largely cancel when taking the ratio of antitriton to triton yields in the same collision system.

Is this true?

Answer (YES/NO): YES